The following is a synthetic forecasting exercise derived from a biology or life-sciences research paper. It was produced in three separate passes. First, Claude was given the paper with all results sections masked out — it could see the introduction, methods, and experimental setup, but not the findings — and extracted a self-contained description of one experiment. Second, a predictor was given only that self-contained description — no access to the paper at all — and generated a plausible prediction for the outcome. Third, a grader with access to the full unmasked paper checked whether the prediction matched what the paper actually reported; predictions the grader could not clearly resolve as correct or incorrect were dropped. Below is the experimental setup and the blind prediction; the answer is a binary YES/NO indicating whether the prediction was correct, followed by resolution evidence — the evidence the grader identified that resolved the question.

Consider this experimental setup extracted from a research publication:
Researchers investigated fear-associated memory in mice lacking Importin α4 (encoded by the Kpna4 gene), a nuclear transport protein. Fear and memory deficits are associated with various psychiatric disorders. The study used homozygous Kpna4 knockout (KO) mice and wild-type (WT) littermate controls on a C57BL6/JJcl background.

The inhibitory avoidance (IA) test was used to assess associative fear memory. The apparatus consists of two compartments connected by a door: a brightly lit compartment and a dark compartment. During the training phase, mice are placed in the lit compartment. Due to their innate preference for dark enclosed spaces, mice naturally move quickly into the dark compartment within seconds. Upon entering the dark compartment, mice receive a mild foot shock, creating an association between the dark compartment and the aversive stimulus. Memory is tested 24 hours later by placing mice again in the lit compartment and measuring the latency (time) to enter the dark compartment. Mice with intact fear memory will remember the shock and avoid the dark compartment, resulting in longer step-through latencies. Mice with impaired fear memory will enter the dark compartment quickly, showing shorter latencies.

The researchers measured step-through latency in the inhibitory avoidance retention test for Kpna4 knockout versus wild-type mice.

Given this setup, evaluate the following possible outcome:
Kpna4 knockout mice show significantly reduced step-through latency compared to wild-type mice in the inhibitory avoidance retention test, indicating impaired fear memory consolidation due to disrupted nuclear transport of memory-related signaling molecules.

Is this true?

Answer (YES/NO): NO